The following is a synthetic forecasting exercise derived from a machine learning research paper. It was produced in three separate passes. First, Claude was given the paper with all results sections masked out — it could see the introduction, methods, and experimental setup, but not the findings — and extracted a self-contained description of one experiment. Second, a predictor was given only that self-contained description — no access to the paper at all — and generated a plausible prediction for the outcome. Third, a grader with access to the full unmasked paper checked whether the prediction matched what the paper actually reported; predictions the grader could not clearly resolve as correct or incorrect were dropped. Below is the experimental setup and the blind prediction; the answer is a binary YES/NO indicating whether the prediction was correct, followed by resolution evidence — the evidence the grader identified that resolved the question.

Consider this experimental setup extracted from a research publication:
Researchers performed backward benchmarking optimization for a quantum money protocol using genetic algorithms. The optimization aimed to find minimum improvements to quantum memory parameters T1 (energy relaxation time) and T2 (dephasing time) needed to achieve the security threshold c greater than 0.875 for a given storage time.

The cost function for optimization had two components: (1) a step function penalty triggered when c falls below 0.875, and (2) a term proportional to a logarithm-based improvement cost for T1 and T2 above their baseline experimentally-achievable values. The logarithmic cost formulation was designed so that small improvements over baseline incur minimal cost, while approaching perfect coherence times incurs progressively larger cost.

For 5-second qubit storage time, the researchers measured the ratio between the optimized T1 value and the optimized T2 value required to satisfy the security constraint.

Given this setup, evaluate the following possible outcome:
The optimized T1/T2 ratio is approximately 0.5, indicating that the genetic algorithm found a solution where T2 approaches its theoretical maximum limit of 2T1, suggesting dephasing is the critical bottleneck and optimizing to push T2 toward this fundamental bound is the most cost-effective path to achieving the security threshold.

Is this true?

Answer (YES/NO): NO